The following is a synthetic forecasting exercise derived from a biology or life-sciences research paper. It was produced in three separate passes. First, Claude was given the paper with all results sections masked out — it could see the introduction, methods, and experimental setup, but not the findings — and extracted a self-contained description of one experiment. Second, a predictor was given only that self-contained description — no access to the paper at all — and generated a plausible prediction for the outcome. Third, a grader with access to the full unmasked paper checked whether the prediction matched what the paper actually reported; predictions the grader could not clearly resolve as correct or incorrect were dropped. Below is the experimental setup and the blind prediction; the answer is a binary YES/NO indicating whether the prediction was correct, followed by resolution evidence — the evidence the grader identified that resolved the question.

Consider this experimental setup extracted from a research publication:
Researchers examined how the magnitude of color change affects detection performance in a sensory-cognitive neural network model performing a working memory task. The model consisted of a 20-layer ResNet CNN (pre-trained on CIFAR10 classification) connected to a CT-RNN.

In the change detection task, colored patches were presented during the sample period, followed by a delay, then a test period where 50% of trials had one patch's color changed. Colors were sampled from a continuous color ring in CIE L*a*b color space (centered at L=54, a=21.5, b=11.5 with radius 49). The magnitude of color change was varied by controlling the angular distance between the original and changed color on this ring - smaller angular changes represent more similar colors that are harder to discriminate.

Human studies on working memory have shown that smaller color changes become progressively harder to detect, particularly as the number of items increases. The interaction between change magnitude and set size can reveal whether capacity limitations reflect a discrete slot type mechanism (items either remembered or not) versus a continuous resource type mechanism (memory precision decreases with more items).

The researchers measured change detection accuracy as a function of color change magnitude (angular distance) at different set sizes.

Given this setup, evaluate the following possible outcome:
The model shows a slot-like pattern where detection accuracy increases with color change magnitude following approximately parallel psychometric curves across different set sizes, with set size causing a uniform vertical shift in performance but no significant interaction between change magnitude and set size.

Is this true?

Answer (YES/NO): NO